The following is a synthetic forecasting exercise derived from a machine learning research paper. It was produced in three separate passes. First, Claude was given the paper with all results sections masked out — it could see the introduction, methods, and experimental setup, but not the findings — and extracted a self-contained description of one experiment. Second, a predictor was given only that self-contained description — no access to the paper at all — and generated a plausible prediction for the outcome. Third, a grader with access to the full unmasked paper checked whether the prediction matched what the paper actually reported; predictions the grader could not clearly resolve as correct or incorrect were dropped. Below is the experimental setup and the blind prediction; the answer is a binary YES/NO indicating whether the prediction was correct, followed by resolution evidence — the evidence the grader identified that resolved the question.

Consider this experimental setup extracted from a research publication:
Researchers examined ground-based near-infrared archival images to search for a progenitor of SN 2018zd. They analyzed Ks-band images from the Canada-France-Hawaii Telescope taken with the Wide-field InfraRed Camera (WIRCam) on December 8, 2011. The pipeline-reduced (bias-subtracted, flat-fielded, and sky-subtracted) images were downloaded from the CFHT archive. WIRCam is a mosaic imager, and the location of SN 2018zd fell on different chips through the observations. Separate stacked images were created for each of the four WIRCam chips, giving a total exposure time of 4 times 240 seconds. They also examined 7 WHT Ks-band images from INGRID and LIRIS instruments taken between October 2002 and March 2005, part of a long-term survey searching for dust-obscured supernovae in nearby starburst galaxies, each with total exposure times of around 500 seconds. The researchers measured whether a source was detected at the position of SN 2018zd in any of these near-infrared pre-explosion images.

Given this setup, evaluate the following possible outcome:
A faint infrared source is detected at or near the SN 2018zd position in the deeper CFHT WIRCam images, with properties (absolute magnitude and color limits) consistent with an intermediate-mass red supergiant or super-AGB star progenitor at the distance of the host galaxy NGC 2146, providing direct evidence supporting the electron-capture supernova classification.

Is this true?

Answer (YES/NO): NO